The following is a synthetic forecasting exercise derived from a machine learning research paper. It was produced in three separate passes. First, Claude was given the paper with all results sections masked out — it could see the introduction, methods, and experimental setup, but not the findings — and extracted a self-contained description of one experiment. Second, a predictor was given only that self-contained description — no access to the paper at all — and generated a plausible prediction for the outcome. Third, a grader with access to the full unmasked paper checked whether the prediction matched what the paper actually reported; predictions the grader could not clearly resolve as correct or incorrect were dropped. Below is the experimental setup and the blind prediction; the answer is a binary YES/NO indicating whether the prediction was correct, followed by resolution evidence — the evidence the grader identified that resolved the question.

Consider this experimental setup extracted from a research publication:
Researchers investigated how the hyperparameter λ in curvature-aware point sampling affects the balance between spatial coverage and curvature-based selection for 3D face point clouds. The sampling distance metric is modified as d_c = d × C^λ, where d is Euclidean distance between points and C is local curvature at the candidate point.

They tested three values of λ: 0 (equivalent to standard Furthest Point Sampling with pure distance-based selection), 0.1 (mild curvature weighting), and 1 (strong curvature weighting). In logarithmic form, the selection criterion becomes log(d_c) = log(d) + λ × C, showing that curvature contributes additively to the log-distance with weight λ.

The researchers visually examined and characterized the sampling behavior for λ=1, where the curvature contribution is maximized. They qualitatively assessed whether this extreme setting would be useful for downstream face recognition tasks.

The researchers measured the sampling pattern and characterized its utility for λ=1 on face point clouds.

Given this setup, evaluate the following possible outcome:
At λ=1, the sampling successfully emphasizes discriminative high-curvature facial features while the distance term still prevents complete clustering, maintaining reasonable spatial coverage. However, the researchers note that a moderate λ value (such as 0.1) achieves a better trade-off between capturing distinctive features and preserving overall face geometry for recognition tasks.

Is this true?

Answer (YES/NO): NO